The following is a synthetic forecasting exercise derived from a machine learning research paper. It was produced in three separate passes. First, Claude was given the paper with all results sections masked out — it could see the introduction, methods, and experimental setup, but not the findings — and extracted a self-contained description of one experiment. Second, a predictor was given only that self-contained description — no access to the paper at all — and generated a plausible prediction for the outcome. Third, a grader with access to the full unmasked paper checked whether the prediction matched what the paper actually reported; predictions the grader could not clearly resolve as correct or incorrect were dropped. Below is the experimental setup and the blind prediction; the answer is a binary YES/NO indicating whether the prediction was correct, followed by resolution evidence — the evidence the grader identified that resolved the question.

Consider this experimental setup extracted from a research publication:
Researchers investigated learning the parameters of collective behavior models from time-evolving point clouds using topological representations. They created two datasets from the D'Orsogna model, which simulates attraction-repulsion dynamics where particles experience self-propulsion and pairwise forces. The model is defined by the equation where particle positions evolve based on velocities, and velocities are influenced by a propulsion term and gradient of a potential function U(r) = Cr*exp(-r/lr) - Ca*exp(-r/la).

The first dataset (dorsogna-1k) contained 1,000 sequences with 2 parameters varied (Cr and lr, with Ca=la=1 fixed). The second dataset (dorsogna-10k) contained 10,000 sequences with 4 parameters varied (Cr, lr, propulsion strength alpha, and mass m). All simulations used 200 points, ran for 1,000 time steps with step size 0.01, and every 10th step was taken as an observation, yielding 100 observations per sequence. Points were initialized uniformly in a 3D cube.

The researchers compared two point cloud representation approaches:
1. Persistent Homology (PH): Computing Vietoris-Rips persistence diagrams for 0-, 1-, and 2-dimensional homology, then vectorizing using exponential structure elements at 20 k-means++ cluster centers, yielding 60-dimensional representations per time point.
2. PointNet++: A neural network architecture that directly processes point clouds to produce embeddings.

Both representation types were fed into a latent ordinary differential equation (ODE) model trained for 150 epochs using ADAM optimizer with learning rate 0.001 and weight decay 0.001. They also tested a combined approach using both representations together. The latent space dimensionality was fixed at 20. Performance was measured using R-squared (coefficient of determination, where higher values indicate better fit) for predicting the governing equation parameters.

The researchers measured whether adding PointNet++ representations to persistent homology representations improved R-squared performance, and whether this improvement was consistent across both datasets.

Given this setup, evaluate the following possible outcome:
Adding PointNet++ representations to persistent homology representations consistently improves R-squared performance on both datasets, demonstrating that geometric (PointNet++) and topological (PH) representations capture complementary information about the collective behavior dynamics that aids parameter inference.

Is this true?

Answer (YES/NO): NO